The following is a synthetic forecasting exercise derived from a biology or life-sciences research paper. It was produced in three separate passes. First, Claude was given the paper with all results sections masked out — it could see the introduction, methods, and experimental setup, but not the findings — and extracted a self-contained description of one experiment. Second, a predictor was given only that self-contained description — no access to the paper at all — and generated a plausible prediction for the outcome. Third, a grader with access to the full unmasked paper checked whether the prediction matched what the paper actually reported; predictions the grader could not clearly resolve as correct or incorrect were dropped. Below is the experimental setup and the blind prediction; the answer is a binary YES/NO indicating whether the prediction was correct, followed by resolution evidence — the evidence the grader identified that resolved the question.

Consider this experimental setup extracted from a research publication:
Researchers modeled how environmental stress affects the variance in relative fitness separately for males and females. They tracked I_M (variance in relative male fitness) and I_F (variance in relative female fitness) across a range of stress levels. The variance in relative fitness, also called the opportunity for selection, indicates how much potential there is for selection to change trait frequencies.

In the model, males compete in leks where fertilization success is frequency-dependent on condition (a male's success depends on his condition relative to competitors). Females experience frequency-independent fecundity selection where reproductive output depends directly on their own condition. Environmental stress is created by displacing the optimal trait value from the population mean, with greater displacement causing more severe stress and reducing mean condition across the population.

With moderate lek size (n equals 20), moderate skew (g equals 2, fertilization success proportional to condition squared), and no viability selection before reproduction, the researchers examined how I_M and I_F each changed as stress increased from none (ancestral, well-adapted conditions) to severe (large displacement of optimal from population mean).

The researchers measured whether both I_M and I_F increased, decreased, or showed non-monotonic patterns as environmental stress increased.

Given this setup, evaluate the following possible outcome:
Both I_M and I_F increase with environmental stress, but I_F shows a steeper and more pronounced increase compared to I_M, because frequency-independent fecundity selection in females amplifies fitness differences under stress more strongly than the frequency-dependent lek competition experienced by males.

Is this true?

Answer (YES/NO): YES